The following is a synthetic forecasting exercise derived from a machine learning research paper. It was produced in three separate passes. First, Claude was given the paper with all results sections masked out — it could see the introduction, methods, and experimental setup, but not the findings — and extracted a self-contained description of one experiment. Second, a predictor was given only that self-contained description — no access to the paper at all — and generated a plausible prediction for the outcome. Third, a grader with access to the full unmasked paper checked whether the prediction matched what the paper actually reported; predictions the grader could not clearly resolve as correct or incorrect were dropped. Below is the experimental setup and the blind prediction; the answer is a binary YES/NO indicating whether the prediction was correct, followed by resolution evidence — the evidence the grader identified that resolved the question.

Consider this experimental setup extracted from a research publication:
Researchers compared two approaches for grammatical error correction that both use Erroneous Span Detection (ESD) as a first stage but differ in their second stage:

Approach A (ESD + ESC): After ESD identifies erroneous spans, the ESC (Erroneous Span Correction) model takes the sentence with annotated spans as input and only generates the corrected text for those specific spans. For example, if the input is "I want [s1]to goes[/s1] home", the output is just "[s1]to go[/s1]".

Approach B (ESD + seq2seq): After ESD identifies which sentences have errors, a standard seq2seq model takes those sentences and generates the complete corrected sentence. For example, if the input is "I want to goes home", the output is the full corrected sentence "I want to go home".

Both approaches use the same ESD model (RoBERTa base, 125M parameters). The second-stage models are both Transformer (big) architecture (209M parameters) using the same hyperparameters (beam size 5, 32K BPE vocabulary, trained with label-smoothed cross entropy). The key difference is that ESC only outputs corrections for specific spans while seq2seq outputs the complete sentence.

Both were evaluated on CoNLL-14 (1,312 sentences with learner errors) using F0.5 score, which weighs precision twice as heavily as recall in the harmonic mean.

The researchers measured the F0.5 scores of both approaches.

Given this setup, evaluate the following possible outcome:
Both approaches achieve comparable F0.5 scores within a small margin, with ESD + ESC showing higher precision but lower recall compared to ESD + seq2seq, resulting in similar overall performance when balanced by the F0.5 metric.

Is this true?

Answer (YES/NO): NO